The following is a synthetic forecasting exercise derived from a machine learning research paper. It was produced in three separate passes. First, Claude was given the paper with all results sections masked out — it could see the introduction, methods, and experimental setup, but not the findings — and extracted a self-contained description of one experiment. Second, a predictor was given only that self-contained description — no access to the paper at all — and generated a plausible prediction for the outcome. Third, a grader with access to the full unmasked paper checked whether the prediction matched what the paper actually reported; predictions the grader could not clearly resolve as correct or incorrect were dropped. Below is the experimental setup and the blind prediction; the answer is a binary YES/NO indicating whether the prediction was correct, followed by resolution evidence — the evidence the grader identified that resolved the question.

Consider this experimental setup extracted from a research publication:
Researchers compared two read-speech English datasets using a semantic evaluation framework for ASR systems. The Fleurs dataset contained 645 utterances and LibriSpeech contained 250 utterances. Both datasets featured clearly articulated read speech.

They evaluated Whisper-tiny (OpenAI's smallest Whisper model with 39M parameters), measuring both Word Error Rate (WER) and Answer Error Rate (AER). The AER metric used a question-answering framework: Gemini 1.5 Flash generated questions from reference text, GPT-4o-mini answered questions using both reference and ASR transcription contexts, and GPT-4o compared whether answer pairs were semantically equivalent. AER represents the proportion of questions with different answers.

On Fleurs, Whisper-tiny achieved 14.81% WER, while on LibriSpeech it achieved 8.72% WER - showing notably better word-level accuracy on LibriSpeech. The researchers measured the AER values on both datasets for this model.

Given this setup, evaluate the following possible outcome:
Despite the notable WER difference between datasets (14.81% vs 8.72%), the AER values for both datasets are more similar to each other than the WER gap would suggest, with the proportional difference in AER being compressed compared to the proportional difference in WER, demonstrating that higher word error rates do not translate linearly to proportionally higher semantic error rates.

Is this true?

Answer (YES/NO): NO